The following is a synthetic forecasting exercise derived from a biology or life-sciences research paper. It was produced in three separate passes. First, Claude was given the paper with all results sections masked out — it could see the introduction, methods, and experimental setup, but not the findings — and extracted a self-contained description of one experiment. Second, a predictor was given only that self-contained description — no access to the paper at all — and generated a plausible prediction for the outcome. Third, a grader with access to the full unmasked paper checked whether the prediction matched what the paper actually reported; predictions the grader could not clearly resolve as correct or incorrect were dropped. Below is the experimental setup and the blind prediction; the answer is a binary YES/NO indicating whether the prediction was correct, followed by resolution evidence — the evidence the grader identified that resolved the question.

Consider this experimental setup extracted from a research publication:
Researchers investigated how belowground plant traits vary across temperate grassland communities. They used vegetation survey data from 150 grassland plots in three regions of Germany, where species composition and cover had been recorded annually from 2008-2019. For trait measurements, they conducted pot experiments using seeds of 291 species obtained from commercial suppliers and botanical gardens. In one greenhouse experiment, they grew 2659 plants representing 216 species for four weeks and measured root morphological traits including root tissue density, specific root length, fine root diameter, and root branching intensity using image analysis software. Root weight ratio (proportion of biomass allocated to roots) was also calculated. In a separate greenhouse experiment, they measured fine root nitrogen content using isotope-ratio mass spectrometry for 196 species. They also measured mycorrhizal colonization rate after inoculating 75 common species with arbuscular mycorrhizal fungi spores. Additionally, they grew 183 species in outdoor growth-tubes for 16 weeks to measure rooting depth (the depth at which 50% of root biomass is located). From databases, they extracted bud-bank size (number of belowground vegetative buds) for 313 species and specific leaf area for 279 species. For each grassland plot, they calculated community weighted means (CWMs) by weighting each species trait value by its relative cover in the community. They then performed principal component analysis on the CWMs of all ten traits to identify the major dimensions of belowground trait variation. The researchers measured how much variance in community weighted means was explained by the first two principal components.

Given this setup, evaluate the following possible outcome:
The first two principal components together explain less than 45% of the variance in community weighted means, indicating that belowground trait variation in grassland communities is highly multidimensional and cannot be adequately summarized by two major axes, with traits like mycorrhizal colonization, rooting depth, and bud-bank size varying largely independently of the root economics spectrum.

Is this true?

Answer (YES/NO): NO